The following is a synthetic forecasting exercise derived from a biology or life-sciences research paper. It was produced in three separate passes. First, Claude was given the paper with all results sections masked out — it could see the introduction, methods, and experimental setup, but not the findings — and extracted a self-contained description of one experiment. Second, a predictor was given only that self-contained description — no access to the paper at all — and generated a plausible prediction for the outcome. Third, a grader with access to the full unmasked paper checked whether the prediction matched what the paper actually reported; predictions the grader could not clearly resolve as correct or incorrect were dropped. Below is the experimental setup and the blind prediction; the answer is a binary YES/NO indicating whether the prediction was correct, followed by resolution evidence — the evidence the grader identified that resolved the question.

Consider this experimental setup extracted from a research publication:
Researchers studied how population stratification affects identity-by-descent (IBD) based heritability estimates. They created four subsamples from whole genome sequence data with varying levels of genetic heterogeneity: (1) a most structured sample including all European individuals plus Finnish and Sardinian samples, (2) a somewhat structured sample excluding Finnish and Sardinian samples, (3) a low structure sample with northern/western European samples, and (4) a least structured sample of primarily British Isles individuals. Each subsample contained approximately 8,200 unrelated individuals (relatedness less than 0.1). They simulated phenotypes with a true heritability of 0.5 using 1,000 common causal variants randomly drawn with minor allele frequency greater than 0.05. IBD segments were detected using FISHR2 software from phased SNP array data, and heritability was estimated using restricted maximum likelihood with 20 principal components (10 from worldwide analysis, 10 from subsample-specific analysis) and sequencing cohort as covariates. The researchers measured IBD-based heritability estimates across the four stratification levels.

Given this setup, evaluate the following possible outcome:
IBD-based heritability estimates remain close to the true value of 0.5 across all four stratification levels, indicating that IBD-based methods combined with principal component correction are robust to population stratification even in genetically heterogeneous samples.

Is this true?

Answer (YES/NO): NO